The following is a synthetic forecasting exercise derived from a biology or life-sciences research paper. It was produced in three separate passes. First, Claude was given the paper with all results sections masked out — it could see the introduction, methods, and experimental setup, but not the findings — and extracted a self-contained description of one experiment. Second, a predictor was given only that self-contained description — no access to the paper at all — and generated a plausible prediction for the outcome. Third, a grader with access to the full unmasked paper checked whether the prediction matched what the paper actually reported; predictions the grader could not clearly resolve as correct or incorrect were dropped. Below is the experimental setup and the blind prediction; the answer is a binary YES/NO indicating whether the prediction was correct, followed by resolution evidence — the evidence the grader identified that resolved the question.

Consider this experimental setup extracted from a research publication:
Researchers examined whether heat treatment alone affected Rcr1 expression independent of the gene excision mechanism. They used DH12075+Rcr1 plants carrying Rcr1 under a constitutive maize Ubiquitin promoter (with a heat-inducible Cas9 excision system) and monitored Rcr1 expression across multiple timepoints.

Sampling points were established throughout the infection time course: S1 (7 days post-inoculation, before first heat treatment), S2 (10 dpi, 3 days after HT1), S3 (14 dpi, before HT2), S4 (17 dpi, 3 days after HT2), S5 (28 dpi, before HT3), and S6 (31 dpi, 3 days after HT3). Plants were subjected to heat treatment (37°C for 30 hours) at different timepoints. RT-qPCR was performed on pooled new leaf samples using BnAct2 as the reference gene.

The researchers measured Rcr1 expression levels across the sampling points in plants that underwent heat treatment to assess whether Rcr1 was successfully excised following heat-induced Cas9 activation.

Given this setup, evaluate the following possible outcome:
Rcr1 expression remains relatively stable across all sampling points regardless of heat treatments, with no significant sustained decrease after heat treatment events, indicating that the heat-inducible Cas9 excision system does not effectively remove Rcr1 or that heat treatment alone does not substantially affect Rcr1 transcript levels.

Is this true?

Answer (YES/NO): NO